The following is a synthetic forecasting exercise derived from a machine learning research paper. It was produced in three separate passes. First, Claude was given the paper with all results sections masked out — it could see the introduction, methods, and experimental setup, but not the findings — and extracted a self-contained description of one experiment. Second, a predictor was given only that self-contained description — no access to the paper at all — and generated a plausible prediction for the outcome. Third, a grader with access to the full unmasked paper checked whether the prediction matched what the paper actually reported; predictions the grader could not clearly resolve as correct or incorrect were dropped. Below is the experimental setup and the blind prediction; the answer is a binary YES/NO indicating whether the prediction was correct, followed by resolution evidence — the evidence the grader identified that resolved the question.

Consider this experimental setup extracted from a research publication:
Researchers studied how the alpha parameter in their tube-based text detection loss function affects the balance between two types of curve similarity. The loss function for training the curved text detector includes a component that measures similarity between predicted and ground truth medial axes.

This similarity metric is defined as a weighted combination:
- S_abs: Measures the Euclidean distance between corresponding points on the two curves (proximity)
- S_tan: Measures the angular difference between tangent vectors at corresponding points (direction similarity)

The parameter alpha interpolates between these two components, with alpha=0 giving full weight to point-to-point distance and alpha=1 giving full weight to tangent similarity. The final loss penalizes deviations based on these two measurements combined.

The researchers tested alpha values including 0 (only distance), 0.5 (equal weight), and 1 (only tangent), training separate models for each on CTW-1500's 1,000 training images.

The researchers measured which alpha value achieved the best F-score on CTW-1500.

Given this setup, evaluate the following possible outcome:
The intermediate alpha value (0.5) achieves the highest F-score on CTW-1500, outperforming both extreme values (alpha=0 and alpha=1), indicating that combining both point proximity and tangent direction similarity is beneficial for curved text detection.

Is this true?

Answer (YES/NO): YES